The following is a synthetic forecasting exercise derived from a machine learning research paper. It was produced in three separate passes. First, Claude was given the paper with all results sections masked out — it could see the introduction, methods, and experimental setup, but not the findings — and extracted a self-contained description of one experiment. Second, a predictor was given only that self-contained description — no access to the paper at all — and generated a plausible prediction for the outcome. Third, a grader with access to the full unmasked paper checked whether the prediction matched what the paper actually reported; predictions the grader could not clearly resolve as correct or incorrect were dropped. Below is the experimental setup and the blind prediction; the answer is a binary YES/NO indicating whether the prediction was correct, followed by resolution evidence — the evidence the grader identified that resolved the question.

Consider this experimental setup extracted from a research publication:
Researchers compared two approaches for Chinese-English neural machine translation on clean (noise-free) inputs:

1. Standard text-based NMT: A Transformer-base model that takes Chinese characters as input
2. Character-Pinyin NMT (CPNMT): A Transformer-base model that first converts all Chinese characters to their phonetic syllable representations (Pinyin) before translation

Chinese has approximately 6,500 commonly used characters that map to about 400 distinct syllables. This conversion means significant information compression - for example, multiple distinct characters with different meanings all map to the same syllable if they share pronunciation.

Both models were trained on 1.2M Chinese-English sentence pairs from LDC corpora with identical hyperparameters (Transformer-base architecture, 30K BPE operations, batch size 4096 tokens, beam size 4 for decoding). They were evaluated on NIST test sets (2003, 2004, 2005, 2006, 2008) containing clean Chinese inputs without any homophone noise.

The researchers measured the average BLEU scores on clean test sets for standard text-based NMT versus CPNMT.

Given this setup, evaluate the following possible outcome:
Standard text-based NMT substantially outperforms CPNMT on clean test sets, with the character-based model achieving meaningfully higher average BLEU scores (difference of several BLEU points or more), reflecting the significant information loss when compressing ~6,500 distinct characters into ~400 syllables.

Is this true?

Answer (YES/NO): NO